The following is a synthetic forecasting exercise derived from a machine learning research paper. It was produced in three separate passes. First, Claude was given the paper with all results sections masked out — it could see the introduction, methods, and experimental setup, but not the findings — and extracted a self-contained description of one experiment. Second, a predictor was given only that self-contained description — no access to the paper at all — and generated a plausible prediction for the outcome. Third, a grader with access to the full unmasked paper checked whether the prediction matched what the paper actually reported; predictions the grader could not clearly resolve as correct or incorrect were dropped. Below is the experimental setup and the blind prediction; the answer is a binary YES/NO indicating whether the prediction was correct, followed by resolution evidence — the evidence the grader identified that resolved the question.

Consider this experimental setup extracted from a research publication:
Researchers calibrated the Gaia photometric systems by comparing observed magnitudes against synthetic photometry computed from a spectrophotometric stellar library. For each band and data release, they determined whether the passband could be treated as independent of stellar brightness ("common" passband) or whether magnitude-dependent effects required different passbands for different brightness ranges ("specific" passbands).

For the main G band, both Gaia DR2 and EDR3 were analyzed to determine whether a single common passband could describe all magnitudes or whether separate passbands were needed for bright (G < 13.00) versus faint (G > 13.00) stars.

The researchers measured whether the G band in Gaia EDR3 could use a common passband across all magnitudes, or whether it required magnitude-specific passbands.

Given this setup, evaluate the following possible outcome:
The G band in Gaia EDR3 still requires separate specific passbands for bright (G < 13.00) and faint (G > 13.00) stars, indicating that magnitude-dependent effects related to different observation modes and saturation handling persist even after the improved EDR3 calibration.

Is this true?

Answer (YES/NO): YES